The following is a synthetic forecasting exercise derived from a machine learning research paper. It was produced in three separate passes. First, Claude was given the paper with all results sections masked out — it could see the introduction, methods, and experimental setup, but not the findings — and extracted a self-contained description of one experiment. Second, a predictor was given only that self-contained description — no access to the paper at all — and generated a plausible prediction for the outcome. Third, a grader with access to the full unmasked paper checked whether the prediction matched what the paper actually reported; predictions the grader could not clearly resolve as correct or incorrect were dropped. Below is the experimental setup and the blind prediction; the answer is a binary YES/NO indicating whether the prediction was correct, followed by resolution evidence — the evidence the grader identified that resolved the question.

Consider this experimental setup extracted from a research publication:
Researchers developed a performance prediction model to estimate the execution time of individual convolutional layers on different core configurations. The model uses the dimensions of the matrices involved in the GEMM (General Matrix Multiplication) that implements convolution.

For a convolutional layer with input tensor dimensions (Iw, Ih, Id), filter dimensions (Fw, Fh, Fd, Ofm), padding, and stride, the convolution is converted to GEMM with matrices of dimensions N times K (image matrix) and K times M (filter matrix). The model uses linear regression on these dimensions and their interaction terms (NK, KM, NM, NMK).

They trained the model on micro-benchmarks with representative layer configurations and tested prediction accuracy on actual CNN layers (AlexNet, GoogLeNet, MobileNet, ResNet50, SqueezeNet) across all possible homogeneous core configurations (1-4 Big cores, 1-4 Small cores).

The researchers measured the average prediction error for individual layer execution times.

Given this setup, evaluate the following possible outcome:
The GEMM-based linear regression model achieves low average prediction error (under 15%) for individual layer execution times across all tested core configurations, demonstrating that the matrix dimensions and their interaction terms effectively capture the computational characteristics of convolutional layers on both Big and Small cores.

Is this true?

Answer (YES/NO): YES